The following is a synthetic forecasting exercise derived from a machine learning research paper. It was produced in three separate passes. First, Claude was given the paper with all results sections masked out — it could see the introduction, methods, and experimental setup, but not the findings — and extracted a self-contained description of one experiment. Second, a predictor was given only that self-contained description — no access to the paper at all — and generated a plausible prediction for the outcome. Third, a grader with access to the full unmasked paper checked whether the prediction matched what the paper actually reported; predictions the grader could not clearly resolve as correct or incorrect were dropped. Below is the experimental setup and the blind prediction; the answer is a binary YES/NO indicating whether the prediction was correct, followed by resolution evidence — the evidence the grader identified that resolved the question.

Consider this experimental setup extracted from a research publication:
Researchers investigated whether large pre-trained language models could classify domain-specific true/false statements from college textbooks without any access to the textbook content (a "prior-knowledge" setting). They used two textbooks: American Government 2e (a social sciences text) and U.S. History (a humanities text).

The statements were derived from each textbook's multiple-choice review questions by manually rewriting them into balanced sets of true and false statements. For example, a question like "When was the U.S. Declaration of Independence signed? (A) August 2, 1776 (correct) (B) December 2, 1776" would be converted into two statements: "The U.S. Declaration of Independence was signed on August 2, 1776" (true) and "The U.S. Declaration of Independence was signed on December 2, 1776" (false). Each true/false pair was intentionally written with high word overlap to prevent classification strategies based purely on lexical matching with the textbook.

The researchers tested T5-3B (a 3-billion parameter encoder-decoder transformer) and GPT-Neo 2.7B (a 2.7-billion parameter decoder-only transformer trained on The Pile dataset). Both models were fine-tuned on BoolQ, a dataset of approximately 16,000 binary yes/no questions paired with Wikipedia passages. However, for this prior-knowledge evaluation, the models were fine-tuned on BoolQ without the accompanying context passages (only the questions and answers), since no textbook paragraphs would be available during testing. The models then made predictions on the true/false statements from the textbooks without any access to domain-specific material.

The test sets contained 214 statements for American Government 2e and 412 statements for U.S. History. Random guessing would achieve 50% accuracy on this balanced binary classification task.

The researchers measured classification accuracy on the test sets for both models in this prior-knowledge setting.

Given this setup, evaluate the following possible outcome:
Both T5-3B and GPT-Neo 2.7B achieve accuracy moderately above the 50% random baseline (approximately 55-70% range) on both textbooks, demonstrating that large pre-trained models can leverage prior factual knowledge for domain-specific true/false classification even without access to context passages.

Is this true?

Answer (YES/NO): NO